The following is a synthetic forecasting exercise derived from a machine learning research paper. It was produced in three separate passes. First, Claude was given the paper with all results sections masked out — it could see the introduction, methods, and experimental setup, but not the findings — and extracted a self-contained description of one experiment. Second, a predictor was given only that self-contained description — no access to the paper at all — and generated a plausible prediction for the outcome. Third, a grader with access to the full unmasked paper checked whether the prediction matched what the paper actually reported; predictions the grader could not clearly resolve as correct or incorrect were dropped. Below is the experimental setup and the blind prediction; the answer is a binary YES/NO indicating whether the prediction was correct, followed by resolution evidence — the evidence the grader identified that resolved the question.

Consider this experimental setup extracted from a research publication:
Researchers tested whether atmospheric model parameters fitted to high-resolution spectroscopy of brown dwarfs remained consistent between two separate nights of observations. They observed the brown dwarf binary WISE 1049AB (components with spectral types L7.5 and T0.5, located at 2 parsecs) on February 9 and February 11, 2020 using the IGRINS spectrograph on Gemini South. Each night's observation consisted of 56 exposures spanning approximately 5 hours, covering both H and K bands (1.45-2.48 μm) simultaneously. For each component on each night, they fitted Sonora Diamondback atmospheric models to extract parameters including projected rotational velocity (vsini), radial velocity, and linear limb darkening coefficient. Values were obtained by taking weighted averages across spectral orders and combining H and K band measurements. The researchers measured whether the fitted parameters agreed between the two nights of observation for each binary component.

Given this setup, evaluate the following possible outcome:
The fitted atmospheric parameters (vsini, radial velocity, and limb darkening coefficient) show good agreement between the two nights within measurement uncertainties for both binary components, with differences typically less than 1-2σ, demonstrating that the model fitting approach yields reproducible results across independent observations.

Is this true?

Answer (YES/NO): YES